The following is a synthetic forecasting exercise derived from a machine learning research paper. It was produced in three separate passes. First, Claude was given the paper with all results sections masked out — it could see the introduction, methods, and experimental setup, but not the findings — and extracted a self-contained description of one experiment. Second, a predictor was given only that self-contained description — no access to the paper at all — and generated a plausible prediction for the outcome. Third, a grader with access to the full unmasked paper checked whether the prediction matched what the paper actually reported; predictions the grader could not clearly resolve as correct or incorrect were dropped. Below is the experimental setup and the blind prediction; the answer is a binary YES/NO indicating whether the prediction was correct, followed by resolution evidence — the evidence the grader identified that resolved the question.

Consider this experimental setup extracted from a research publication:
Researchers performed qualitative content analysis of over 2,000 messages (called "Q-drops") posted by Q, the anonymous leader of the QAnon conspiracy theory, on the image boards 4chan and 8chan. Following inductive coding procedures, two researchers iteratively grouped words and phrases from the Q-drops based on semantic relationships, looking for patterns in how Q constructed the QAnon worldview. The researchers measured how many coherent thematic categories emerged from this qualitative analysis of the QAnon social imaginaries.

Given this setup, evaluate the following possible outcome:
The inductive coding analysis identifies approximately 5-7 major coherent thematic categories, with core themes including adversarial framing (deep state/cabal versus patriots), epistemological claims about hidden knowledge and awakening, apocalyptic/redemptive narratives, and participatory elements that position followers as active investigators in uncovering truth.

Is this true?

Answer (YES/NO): NO